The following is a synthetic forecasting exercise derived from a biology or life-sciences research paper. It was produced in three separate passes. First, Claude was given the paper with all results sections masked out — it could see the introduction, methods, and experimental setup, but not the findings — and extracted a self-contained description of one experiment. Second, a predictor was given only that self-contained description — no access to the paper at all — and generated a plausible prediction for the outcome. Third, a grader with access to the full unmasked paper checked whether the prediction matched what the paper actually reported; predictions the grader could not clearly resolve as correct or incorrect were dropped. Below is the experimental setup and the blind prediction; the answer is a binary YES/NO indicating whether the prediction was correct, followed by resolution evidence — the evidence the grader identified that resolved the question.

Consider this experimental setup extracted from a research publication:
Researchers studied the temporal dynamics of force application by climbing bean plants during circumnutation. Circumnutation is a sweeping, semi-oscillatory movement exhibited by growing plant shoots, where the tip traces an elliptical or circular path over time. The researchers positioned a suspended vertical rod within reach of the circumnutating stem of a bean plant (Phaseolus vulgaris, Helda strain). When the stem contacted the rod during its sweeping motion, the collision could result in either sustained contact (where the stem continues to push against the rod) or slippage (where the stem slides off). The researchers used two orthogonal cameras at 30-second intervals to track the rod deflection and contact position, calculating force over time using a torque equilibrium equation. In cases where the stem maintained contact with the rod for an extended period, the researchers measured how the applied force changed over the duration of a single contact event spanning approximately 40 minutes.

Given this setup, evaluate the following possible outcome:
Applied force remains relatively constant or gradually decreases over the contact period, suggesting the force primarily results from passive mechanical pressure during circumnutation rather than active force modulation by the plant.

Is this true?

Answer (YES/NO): NO